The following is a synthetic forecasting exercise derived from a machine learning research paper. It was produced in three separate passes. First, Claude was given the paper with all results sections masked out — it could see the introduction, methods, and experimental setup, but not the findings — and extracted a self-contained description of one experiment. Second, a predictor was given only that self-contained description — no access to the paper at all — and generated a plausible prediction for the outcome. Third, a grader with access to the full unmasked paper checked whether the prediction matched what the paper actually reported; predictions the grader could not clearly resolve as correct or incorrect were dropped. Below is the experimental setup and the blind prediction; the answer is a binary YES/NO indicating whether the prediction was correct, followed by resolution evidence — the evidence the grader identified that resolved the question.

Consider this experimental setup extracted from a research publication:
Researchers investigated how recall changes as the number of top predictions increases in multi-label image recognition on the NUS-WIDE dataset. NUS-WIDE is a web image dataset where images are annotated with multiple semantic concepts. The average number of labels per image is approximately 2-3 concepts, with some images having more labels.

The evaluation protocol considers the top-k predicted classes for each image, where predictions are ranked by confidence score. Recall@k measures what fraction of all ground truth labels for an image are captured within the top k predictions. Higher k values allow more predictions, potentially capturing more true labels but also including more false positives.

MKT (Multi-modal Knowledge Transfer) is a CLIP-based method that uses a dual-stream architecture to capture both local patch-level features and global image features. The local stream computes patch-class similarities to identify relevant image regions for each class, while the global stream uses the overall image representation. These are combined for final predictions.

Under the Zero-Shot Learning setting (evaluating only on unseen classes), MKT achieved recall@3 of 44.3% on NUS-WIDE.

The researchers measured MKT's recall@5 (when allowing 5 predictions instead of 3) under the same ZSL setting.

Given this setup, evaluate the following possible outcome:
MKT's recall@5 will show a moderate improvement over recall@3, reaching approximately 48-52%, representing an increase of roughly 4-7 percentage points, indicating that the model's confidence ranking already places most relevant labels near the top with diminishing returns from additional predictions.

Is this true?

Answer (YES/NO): NO